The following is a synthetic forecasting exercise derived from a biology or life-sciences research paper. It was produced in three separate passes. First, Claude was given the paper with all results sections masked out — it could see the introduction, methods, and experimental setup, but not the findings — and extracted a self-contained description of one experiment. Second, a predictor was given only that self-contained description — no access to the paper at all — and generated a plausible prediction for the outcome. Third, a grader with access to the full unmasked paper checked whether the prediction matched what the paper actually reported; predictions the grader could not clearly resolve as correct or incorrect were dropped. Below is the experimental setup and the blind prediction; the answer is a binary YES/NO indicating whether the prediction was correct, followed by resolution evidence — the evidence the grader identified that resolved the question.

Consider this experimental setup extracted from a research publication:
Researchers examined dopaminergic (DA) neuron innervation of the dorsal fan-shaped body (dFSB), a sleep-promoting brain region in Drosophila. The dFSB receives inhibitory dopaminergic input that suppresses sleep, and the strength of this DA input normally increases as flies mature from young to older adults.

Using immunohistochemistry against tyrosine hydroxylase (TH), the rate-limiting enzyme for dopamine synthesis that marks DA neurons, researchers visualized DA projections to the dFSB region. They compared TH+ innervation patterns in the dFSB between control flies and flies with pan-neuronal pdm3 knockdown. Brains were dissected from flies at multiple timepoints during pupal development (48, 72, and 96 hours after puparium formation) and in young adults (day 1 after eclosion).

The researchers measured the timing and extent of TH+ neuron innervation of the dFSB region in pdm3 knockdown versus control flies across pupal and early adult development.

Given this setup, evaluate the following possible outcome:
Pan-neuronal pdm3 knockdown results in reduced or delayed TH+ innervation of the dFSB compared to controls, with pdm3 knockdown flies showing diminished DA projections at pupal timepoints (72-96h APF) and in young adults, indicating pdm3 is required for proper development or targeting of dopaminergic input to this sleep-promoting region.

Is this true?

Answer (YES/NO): NO